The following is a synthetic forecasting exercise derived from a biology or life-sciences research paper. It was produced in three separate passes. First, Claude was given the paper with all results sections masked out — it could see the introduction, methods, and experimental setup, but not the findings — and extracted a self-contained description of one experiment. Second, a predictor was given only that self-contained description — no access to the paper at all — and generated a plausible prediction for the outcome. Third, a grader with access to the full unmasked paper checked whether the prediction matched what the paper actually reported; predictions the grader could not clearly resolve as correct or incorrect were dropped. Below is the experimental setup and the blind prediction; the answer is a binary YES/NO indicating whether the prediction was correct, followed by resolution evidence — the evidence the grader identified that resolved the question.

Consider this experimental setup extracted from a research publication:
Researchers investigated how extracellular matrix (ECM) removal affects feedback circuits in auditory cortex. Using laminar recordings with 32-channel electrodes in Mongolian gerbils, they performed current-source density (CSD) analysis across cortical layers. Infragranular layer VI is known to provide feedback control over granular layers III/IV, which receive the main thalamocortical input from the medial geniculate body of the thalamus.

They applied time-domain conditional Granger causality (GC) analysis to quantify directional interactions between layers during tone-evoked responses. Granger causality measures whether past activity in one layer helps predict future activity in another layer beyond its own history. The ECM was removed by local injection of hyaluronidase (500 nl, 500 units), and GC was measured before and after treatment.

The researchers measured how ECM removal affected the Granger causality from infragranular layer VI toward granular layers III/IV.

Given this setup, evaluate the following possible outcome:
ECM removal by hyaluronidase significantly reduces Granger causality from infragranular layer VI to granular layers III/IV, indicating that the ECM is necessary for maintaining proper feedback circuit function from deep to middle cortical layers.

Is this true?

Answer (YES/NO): YES